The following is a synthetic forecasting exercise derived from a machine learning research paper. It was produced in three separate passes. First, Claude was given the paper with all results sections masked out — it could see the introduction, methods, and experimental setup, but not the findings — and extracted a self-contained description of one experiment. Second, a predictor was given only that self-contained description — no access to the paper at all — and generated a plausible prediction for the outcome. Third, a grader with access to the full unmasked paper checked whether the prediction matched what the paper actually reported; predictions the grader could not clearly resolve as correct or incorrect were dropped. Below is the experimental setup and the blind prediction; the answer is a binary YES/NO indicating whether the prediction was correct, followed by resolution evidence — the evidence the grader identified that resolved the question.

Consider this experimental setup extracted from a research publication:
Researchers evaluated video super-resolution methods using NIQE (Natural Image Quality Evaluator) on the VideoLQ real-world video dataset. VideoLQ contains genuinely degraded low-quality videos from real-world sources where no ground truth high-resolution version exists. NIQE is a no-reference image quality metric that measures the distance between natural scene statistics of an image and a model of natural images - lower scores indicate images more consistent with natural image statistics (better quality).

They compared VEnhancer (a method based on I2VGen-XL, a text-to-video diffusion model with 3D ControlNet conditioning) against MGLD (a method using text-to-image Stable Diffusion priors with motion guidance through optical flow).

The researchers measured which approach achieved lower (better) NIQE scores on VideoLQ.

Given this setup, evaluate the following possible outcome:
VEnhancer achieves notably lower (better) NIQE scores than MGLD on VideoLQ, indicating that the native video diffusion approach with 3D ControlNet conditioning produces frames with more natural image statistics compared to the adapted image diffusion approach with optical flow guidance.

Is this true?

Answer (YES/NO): NO